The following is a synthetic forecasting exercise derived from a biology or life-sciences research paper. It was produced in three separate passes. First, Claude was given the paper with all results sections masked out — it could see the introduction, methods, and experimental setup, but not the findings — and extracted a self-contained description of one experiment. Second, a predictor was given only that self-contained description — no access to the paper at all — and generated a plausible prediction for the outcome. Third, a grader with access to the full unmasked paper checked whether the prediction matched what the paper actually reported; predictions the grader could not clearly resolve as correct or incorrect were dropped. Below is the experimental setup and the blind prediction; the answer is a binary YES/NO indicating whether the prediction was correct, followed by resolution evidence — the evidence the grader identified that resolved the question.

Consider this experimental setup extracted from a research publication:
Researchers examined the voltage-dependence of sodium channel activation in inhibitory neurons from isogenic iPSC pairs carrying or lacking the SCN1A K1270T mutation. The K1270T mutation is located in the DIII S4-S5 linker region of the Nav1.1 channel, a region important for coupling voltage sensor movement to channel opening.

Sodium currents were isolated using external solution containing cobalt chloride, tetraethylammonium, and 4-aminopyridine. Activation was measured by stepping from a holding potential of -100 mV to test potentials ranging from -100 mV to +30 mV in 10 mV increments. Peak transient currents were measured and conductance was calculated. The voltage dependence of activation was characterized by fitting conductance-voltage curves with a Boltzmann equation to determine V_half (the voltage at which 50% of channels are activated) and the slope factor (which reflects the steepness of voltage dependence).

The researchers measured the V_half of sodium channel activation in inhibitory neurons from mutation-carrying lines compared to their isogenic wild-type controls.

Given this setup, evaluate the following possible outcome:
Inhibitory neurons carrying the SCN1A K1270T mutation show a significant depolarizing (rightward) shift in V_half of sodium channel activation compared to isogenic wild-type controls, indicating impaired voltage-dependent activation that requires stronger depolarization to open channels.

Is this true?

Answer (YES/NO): NO